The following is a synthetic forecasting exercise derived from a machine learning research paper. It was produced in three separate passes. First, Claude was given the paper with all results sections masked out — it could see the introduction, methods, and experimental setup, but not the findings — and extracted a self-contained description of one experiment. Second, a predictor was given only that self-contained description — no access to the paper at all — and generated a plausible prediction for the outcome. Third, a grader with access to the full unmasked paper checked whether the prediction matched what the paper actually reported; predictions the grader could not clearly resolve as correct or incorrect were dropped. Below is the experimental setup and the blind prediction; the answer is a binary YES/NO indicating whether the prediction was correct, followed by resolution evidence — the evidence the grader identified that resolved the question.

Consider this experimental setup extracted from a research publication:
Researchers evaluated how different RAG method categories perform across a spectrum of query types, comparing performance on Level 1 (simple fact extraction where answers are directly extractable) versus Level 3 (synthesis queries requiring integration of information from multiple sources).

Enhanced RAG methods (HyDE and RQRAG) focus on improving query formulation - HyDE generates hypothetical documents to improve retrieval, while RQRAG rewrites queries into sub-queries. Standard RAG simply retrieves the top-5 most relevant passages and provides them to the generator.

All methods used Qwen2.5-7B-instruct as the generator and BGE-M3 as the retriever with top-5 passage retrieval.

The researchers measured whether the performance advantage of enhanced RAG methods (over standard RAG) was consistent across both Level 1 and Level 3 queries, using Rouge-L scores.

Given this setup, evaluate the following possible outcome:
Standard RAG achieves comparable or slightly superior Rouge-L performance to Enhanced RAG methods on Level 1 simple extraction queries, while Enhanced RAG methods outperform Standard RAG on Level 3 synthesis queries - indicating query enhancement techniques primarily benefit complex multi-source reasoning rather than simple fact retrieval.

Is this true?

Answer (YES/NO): NO